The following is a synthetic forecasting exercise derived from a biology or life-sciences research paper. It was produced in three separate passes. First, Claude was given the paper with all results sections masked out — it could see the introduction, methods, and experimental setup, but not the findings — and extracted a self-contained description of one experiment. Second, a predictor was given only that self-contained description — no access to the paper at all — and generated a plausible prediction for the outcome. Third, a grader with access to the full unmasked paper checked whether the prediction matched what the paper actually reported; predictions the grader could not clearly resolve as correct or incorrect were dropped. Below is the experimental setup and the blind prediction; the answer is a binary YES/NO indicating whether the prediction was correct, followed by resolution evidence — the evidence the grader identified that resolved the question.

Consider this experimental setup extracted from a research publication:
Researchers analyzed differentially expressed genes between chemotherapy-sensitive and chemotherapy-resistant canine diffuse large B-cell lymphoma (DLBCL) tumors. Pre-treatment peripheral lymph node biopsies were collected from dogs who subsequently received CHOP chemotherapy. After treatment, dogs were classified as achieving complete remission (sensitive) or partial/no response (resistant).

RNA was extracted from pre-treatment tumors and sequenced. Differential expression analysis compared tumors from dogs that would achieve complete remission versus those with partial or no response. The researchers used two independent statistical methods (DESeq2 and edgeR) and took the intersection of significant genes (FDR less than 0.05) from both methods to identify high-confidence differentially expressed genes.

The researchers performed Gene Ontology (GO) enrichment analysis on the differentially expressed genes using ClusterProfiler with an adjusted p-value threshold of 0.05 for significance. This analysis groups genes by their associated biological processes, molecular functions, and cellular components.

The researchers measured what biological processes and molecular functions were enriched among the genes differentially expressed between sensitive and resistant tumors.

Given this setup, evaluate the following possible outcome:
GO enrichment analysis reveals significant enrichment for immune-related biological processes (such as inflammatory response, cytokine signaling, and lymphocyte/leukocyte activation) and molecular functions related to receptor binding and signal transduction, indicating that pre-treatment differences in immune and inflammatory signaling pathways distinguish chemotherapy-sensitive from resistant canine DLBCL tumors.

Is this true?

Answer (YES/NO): NO